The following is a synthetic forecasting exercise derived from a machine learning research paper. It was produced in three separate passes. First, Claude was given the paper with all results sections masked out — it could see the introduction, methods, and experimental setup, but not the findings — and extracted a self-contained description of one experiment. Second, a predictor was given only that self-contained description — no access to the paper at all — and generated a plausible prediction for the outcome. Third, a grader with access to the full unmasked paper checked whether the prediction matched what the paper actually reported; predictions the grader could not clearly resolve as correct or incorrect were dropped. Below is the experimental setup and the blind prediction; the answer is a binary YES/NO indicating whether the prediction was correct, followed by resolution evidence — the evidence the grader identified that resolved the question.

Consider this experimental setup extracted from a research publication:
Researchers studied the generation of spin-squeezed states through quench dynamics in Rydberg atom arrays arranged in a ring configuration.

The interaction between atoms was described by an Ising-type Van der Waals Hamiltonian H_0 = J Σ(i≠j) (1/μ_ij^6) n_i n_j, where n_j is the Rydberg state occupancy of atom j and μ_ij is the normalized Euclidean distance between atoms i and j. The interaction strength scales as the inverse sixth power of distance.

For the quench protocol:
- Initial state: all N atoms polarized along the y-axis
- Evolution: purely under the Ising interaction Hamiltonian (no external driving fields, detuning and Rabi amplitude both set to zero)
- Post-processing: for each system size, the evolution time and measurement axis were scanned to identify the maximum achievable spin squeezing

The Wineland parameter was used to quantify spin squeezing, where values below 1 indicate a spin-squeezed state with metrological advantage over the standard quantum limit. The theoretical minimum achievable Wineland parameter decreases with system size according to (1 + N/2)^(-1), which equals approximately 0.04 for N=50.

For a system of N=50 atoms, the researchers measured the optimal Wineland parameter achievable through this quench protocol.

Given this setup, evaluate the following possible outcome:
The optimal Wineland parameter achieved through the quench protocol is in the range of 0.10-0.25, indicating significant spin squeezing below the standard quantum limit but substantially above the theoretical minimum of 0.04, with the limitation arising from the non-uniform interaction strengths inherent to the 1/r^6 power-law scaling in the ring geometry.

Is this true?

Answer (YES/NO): NO